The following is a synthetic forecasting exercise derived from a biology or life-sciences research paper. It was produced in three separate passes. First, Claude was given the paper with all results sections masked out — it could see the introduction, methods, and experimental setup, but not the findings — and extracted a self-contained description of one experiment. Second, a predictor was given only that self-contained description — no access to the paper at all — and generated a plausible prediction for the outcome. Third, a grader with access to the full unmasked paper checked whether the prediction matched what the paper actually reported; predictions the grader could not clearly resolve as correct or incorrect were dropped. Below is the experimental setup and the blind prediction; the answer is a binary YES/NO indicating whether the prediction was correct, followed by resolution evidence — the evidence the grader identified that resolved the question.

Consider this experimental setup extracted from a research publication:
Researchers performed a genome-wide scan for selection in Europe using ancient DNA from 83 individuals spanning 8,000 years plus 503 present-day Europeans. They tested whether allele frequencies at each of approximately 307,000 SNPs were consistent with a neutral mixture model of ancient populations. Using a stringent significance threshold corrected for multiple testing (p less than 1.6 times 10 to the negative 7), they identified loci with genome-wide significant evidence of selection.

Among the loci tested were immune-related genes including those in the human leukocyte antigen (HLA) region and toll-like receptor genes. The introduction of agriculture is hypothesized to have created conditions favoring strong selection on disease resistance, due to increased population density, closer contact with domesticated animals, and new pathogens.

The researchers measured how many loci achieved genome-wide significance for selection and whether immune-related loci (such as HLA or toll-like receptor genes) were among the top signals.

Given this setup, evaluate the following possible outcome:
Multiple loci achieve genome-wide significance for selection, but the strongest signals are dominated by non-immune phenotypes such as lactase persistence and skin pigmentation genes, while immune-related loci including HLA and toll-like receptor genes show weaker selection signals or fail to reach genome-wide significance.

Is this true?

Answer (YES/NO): YES